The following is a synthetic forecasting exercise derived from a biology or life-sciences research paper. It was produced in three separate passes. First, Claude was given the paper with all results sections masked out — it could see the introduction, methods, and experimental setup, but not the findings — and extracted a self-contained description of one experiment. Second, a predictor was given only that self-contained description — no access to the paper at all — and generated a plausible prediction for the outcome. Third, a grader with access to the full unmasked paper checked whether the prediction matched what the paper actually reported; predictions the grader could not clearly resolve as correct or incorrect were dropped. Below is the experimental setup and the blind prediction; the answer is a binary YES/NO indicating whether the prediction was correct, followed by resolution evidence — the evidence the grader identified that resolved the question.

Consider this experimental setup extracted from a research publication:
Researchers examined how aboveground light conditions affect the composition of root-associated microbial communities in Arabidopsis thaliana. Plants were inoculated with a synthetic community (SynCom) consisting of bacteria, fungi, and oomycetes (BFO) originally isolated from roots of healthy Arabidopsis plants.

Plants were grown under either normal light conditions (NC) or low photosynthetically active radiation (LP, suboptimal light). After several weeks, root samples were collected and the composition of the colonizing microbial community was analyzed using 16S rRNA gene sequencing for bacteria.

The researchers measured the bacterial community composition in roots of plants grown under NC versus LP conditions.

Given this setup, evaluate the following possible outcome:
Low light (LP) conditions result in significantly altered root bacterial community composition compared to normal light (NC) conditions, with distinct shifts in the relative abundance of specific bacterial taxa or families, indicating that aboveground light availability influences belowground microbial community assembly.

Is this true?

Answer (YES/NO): YES